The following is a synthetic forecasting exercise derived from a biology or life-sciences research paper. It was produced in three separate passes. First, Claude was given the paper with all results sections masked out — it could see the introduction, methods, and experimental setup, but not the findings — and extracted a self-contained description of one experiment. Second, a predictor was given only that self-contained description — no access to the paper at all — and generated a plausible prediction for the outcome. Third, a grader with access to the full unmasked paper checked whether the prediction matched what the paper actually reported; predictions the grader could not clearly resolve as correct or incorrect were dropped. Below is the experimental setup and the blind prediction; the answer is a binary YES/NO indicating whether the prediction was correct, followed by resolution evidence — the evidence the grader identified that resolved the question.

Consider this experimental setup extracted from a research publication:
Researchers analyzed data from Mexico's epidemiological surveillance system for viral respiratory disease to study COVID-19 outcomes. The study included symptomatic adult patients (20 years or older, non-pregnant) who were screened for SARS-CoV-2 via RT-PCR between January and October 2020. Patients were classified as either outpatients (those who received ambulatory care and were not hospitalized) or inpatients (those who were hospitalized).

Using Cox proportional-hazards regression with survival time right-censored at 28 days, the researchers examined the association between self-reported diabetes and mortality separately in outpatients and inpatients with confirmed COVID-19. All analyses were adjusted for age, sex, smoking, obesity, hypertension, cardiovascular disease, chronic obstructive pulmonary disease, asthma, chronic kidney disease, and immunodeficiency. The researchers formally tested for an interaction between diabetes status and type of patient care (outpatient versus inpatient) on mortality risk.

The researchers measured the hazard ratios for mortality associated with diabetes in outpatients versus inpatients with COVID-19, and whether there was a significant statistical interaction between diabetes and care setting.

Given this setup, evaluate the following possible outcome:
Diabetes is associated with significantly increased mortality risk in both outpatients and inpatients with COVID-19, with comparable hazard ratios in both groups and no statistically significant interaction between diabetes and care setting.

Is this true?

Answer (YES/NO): NO